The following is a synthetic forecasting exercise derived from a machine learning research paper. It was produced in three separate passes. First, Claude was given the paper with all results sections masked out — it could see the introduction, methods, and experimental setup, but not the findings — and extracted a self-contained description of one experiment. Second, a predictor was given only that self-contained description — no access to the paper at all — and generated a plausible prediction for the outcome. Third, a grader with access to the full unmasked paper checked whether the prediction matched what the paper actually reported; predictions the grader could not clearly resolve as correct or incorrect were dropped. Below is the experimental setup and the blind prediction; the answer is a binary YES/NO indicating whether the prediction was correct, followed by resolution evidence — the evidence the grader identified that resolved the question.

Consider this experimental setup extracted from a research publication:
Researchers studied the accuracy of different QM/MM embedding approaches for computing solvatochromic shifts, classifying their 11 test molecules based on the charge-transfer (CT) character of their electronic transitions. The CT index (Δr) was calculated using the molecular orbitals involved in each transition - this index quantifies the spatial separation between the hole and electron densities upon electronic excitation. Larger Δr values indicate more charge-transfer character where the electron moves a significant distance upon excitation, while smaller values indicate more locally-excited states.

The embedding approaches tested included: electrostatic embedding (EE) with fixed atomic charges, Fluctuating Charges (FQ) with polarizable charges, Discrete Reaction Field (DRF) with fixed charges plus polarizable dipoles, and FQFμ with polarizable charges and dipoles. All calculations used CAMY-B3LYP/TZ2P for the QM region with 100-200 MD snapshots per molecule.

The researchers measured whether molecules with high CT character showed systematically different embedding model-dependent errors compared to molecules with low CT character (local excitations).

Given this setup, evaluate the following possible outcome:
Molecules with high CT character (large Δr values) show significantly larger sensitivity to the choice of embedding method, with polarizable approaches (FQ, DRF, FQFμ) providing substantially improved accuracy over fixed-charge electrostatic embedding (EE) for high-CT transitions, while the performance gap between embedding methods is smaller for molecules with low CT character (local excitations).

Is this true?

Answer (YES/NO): NO